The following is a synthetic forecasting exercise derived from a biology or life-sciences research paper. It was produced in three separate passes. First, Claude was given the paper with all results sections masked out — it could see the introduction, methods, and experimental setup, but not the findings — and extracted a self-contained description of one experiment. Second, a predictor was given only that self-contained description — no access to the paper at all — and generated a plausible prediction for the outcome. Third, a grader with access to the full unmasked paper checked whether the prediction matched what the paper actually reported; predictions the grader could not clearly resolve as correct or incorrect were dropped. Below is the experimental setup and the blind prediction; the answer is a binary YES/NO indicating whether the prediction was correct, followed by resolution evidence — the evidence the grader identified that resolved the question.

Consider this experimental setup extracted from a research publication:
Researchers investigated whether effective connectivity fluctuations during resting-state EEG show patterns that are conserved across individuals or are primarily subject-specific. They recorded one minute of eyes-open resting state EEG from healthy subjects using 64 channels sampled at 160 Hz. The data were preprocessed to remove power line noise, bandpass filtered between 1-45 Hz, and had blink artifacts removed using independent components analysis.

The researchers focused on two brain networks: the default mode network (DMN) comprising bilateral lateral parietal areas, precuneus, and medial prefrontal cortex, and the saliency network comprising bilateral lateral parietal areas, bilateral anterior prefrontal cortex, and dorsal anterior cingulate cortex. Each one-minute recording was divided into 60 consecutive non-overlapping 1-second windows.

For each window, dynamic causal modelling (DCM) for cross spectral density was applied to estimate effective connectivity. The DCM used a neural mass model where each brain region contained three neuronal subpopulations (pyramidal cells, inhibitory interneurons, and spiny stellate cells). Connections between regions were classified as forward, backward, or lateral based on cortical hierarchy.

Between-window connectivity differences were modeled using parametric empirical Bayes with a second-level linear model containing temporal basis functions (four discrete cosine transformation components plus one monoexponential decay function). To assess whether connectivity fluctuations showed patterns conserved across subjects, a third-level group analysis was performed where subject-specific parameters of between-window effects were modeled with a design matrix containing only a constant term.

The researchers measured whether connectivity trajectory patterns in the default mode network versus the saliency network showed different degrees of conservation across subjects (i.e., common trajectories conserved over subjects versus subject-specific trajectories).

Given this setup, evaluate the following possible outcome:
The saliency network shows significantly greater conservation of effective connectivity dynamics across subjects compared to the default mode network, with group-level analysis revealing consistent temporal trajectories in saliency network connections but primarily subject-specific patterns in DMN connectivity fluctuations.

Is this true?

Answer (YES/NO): NO